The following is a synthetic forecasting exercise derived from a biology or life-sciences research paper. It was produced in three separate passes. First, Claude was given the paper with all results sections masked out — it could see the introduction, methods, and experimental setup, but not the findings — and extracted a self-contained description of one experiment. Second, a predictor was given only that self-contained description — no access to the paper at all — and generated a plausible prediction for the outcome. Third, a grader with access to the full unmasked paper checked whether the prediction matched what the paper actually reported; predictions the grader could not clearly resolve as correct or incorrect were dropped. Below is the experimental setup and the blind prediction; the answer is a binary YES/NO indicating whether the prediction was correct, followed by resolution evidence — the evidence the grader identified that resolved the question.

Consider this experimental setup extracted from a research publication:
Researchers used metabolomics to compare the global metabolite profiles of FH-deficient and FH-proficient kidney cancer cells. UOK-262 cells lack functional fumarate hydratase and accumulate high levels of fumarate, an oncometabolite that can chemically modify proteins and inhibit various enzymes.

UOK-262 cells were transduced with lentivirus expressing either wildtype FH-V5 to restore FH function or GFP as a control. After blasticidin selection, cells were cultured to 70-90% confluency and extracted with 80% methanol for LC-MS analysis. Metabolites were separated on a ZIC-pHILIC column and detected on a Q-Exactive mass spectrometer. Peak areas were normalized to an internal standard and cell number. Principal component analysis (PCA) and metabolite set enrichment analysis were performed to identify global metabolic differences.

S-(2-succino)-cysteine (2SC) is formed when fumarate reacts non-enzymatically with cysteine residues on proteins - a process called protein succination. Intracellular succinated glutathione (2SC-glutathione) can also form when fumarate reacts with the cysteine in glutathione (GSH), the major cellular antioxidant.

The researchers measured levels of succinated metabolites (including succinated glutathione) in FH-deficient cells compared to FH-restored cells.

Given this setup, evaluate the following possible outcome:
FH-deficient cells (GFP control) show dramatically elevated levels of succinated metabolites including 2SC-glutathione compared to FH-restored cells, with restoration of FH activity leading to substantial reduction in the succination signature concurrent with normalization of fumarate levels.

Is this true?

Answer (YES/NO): YES